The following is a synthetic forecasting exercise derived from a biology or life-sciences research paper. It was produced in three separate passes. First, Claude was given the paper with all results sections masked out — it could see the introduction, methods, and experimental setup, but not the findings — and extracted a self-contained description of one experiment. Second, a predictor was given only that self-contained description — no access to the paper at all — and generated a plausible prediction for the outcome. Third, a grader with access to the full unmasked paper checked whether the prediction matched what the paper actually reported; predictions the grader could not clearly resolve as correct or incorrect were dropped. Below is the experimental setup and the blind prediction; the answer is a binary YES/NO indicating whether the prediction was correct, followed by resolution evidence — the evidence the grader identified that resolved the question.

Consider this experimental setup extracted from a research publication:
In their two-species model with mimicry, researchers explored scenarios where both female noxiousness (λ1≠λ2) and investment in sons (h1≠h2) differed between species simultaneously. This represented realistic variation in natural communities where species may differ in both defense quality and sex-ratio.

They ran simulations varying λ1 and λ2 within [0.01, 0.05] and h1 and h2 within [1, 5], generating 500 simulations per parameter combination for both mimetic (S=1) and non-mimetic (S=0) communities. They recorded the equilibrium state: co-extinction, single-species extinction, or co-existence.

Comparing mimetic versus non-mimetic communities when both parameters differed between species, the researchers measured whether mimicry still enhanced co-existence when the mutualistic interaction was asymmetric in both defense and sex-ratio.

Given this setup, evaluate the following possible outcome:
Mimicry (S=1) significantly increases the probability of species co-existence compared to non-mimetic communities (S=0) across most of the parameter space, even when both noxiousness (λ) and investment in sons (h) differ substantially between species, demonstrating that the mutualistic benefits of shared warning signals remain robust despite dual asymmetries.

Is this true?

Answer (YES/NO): YES